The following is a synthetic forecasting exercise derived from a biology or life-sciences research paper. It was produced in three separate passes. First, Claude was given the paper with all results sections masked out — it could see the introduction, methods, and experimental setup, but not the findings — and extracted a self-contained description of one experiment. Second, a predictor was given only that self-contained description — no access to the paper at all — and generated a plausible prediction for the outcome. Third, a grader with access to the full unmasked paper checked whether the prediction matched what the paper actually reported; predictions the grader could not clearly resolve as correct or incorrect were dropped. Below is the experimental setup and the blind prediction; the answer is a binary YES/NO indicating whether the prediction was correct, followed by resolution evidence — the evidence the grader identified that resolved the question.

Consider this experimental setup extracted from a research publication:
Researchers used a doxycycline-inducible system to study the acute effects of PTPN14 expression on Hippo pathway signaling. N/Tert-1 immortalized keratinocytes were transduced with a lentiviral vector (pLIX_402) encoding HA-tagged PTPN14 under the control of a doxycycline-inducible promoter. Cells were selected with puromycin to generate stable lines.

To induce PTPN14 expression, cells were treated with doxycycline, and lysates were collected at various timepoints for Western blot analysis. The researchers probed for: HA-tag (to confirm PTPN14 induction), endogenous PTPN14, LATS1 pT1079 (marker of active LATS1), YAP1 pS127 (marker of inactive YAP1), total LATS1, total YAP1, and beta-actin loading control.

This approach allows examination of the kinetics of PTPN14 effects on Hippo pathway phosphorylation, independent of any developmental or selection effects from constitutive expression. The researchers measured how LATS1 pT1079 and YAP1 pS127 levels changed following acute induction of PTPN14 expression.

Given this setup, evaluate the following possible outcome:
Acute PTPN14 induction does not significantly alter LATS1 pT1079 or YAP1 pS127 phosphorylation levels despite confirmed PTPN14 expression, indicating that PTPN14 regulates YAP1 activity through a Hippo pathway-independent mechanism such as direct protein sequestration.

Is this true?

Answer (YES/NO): NO